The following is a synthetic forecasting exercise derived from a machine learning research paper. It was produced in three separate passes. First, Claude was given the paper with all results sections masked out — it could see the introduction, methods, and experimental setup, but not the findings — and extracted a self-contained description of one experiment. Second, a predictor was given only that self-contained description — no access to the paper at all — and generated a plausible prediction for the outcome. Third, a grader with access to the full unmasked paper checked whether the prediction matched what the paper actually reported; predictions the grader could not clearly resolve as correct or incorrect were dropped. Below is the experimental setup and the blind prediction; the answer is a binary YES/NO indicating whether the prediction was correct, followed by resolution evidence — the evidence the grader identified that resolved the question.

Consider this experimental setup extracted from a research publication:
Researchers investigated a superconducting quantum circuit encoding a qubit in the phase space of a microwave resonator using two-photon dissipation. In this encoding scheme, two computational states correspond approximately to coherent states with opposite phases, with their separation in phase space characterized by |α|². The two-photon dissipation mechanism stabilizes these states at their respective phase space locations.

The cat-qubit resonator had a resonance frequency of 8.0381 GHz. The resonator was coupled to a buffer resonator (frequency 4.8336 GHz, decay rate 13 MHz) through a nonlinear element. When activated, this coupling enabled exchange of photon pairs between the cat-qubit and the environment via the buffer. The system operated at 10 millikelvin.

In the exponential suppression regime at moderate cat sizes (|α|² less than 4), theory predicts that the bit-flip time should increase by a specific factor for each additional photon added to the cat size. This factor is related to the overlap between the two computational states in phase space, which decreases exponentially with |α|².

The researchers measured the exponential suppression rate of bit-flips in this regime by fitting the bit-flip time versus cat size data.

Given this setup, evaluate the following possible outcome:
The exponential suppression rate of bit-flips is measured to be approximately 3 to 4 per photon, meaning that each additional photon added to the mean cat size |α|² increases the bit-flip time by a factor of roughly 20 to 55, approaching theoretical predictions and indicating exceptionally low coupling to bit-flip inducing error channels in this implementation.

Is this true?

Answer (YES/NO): NO